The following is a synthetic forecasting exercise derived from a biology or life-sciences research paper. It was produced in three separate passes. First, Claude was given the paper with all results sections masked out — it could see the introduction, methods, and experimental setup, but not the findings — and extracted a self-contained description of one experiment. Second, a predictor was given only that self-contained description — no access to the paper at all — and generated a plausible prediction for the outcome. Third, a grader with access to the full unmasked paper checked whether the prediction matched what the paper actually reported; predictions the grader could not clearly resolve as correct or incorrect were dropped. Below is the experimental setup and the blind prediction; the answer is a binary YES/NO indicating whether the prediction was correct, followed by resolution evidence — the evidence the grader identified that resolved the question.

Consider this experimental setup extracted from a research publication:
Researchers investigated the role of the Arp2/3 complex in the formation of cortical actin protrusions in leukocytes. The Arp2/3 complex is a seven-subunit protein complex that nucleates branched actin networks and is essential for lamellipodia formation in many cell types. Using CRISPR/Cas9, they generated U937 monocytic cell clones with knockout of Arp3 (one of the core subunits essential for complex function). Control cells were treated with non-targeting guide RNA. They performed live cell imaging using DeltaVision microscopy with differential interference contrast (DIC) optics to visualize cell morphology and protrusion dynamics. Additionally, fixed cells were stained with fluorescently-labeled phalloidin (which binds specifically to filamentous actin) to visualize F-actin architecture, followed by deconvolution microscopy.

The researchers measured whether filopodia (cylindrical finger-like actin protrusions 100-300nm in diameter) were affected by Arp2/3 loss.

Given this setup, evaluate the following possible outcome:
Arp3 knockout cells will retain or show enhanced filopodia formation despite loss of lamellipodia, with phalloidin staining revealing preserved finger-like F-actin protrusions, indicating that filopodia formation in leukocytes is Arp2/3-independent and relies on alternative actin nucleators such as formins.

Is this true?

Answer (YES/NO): NO